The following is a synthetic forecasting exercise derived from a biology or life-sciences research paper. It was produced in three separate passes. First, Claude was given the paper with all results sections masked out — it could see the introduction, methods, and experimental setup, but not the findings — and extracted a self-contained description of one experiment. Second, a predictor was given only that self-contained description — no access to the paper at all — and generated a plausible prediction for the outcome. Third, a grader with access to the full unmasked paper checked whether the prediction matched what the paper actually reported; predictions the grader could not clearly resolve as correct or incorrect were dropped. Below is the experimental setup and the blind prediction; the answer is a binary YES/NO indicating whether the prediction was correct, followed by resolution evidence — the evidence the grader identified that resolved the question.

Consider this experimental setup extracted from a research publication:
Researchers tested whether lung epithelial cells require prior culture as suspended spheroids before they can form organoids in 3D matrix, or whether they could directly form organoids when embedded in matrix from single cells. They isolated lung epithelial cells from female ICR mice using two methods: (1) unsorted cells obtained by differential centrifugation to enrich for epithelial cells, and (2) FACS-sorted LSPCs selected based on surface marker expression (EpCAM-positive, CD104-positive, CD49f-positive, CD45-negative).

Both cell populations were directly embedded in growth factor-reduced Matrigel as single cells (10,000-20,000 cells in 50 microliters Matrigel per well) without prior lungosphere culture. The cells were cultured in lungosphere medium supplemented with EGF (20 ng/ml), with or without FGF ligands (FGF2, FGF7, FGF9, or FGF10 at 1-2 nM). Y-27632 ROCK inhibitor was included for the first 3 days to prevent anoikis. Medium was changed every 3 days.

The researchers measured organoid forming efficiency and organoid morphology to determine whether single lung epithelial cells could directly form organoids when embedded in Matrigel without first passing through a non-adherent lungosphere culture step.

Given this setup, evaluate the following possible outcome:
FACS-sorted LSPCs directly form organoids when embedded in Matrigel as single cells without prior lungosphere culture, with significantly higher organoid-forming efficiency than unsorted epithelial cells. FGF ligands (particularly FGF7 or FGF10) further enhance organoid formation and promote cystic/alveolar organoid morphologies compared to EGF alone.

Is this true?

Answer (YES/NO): NO